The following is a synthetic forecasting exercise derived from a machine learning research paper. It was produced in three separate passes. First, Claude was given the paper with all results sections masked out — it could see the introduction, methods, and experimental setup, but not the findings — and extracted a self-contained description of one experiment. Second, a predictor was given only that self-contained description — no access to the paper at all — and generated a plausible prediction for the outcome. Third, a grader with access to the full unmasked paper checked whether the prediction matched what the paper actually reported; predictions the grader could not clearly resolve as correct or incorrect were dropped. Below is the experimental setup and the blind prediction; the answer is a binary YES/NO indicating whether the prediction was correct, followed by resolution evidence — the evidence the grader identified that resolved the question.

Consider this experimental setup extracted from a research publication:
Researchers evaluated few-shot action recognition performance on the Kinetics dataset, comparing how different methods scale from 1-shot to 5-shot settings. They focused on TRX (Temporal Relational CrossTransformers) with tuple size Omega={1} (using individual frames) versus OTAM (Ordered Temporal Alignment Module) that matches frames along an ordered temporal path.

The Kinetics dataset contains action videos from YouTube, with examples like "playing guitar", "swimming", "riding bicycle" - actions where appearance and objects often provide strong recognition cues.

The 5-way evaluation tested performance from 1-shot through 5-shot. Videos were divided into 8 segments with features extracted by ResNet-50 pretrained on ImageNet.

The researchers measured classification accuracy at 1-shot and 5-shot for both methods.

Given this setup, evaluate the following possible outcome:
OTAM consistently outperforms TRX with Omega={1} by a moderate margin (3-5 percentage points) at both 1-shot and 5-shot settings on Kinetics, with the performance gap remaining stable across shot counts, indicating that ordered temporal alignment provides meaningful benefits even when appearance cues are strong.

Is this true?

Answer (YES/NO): NO